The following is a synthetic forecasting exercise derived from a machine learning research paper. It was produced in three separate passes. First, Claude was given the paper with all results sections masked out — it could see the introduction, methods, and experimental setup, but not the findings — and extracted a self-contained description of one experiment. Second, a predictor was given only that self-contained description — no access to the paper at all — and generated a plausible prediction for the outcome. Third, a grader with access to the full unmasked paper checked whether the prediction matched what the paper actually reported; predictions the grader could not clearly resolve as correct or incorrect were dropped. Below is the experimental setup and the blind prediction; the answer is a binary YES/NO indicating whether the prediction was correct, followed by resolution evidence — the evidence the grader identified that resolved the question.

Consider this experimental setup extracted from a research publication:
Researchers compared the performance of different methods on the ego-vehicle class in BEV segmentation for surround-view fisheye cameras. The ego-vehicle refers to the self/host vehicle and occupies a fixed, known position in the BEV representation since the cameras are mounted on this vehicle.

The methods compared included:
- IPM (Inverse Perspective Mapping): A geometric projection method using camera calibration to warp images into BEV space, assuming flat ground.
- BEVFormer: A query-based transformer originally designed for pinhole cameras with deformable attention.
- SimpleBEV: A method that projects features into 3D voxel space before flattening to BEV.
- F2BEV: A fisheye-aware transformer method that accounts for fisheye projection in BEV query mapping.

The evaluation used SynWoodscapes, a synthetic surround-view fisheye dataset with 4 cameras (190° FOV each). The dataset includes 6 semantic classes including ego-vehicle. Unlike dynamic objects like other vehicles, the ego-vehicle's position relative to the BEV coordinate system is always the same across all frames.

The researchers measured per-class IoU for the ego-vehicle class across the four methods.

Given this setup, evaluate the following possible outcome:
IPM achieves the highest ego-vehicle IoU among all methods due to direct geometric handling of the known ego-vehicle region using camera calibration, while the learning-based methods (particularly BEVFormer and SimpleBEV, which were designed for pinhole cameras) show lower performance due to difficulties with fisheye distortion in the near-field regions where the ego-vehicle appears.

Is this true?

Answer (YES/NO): NO